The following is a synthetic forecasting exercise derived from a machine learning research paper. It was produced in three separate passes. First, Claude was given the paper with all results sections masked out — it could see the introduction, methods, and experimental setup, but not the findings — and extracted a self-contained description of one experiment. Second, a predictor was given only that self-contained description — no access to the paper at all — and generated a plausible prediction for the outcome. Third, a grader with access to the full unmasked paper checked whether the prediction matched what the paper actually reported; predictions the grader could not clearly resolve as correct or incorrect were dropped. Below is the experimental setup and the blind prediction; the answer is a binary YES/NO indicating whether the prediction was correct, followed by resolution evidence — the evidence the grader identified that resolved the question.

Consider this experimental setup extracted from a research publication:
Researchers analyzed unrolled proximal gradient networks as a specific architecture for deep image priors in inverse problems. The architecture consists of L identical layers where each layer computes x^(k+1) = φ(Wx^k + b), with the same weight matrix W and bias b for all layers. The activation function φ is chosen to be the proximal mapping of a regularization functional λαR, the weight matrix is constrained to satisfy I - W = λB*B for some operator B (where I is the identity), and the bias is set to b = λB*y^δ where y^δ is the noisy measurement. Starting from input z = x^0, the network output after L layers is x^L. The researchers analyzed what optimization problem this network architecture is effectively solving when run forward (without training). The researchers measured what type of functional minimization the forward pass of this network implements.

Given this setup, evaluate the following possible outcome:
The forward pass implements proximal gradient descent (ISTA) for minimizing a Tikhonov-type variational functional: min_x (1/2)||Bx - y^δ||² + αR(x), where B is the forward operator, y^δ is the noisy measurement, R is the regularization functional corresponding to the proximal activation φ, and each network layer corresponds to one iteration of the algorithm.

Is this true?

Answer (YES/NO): YES